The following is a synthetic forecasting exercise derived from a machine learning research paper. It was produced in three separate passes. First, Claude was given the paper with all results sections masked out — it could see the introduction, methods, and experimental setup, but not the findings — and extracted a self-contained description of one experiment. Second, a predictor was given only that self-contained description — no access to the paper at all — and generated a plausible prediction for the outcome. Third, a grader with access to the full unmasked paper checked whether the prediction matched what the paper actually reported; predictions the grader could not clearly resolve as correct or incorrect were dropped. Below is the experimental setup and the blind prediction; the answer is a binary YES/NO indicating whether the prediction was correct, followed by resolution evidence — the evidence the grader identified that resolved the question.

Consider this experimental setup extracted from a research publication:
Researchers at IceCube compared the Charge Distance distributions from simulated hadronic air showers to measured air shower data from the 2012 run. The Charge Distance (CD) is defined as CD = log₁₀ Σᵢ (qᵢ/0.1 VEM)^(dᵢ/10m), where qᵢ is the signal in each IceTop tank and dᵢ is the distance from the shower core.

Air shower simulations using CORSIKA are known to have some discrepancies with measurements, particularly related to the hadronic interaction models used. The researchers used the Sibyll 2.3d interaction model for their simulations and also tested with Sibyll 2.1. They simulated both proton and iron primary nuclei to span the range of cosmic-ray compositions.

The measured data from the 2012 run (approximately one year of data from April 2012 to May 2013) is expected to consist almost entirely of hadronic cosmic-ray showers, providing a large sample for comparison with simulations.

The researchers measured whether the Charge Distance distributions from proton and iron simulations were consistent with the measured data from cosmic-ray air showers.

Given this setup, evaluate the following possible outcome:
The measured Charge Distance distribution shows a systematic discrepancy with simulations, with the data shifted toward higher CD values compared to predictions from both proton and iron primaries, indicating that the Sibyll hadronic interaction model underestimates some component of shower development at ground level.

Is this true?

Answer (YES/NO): NO